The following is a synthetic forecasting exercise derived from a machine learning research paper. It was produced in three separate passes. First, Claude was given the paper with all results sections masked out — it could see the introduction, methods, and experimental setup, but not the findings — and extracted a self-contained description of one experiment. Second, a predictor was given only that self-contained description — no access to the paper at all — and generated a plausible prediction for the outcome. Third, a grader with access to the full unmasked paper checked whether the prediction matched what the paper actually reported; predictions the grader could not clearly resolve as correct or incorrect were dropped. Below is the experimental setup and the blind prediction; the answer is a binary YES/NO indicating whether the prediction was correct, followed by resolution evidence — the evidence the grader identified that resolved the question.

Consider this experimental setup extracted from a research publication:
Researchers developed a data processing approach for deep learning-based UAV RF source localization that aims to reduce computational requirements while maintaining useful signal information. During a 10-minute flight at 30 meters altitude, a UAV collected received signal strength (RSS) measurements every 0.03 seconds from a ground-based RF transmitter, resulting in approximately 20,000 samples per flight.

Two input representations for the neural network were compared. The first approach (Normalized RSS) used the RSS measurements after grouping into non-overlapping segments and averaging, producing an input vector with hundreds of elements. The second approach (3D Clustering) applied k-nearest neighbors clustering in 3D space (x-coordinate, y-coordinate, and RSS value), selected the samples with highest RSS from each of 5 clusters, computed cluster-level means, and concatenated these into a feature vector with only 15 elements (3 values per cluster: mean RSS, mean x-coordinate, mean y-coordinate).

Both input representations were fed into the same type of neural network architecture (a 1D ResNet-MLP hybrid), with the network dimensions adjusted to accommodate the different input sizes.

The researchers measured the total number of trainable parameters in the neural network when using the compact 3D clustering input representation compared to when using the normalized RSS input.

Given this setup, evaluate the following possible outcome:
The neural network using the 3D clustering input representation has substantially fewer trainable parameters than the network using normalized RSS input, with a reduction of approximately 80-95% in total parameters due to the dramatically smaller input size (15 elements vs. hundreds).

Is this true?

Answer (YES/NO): NO